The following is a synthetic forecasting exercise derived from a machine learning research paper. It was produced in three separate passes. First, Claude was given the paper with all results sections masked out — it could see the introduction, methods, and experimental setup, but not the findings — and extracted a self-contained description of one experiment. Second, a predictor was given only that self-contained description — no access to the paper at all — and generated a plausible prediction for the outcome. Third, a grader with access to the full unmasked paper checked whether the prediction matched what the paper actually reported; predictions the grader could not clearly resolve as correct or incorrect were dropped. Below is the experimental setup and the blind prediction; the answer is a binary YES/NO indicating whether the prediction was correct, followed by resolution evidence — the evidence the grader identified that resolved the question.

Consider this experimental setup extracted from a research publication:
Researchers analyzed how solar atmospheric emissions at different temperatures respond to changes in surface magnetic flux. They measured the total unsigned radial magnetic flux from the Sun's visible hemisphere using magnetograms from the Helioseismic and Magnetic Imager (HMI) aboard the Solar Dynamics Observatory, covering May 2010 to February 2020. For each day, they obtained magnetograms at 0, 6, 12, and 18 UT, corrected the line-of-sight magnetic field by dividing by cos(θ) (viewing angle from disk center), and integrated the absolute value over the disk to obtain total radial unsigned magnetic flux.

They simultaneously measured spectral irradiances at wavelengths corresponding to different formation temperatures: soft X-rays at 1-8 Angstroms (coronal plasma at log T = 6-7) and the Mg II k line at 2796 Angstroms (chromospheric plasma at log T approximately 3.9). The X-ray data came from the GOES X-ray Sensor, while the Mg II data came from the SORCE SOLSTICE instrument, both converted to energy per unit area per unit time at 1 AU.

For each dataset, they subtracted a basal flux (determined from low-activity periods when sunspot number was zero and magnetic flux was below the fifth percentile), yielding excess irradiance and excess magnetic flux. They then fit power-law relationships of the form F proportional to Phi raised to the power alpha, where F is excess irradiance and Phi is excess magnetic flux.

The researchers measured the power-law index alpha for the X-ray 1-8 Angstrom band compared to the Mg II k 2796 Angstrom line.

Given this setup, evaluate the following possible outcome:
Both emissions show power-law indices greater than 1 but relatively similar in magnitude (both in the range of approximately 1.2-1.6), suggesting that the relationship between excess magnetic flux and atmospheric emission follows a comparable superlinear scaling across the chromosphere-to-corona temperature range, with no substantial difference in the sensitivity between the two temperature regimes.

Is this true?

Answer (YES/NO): NO